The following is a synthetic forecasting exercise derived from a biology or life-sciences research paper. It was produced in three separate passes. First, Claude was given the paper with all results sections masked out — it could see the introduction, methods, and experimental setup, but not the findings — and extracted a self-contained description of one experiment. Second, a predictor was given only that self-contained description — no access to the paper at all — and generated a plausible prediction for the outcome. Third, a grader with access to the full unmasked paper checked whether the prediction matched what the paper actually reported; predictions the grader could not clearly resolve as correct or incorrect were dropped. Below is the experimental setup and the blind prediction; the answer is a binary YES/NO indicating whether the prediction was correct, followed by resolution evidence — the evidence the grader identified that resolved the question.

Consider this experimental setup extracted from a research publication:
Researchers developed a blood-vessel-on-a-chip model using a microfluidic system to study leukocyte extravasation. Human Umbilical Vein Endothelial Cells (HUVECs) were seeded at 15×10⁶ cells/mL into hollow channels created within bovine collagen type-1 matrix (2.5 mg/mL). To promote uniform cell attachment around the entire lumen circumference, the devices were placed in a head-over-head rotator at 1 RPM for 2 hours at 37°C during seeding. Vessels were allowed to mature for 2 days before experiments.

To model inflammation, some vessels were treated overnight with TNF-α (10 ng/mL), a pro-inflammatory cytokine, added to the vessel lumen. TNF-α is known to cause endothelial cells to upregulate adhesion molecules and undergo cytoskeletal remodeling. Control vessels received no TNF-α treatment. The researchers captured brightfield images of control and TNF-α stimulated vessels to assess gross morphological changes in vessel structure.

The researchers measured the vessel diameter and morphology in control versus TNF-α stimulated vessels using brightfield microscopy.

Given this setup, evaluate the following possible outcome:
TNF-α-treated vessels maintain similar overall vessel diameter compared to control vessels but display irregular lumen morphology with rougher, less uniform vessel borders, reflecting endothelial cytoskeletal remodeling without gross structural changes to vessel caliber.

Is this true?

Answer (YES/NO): NO